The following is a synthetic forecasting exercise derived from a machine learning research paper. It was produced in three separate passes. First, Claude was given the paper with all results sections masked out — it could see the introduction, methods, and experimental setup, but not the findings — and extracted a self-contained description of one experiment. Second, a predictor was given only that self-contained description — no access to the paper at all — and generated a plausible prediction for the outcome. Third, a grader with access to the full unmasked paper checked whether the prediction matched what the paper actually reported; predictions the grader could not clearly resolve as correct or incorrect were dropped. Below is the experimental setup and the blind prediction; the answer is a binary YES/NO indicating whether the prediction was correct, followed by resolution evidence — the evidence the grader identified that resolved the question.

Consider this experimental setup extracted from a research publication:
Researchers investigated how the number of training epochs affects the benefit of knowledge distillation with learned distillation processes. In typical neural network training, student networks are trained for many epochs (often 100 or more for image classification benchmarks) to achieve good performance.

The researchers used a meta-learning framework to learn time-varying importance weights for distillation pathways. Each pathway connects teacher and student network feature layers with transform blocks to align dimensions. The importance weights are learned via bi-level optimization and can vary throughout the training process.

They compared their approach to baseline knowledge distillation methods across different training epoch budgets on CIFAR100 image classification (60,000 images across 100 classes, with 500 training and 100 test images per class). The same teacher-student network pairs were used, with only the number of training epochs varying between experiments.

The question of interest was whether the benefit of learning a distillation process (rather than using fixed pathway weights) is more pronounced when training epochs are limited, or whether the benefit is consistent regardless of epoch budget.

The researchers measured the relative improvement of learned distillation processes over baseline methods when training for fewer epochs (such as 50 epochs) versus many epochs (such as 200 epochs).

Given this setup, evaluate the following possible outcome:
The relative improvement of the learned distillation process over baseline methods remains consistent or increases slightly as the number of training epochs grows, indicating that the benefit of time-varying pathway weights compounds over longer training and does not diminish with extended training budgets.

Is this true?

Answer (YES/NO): NO